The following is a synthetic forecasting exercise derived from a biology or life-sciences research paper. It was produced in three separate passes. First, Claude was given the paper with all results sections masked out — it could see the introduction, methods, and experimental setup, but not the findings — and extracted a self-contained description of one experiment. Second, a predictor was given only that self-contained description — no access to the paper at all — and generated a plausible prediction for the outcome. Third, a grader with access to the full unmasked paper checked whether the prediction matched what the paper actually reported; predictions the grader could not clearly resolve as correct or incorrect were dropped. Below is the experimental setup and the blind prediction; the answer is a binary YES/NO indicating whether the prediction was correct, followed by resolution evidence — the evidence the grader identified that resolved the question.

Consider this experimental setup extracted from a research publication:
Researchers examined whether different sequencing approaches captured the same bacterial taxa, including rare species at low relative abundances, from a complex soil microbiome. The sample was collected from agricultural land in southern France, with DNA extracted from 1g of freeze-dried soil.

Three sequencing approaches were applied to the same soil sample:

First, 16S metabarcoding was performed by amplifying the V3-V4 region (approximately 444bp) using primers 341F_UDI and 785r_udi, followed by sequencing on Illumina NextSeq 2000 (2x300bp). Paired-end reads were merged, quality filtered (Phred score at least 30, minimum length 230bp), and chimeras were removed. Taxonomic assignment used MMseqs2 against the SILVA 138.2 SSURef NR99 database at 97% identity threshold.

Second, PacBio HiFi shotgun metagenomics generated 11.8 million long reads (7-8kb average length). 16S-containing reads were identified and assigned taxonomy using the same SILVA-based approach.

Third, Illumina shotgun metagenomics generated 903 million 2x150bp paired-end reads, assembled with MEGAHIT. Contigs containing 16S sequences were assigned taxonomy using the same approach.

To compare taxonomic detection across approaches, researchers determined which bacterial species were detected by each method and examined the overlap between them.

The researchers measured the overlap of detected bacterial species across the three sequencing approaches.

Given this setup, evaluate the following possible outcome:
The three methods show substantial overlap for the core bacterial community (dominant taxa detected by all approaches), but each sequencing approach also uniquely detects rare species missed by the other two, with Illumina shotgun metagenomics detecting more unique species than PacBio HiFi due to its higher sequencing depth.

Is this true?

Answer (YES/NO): NO